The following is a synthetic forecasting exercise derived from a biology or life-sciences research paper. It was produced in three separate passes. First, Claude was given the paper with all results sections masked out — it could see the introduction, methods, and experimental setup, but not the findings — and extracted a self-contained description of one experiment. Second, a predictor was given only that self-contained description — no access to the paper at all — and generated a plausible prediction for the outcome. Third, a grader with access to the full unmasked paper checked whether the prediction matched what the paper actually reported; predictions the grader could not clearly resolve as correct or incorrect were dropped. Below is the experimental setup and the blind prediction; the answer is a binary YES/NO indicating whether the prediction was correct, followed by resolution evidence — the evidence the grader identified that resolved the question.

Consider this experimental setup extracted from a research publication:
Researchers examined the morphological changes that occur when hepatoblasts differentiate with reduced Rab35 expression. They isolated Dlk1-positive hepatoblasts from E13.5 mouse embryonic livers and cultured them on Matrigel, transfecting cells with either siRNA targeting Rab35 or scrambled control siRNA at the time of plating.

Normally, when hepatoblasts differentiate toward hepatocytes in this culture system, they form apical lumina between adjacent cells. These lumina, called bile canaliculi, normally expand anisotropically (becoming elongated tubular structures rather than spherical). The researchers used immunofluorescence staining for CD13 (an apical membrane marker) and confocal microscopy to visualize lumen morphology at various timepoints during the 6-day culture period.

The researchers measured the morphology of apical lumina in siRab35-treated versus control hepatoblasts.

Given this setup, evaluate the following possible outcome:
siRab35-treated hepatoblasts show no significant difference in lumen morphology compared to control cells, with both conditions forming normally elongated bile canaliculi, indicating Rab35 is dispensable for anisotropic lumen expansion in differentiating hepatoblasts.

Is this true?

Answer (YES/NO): NO